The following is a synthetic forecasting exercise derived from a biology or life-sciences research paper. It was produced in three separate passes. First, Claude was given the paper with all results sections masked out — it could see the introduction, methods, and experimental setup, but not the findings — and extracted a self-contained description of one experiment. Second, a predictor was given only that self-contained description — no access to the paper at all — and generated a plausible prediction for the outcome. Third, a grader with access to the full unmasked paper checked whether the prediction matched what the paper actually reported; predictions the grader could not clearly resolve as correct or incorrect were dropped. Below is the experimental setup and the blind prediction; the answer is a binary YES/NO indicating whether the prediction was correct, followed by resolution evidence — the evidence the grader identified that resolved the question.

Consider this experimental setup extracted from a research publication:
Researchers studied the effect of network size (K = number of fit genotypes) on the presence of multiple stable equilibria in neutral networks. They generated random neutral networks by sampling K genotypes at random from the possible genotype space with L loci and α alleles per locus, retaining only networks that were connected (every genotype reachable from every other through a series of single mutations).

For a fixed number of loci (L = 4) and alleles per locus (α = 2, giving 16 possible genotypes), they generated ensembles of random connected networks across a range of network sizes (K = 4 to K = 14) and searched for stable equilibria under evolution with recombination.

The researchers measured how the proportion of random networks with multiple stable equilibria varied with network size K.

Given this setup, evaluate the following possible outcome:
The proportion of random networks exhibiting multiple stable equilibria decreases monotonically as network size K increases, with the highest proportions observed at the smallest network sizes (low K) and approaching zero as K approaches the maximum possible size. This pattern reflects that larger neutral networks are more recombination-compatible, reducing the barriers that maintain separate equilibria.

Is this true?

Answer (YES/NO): NO